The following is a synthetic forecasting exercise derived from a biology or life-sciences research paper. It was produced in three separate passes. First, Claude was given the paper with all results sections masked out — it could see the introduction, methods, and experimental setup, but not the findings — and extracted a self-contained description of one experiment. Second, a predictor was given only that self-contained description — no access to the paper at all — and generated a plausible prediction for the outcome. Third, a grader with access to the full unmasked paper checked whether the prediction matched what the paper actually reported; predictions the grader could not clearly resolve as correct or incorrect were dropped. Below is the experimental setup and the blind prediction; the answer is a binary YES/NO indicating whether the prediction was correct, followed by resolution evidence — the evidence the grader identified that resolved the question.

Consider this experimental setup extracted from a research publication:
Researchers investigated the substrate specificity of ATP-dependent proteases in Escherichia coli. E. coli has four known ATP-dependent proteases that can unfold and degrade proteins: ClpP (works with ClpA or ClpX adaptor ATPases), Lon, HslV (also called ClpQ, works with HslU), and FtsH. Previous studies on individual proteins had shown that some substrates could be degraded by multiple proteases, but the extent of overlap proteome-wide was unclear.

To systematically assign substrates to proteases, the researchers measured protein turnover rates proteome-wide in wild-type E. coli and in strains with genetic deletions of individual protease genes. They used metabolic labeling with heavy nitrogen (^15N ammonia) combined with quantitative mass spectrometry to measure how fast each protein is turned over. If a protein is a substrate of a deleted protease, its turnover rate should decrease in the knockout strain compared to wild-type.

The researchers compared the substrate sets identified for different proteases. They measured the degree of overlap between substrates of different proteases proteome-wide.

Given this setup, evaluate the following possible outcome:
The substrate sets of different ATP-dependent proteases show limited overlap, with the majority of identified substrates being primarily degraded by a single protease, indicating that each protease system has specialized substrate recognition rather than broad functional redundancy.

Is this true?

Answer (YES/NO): NO